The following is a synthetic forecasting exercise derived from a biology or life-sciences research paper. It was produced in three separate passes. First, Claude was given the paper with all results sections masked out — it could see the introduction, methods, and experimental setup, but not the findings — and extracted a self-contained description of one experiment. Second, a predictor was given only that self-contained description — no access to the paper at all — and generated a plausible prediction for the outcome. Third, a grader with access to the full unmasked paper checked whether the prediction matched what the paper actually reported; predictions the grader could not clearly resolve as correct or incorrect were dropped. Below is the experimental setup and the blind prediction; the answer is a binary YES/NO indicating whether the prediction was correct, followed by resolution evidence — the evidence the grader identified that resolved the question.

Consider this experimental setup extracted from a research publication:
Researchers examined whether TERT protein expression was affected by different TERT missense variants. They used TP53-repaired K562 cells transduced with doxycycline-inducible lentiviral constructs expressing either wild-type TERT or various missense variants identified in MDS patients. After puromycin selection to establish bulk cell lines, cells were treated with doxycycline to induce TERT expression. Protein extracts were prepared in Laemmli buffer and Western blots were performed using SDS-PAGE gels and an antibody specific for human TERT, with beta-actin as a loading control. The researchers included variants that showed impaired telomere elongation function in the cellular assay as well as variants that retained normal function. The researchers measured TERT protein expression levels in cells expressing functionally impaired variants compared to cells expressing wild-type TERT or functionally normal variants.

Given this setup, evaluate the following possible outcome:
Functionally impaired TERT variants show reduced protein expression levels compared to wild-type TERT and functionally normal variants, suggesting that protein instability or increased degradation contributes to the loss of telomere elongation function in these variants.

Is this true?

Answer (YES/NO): NO